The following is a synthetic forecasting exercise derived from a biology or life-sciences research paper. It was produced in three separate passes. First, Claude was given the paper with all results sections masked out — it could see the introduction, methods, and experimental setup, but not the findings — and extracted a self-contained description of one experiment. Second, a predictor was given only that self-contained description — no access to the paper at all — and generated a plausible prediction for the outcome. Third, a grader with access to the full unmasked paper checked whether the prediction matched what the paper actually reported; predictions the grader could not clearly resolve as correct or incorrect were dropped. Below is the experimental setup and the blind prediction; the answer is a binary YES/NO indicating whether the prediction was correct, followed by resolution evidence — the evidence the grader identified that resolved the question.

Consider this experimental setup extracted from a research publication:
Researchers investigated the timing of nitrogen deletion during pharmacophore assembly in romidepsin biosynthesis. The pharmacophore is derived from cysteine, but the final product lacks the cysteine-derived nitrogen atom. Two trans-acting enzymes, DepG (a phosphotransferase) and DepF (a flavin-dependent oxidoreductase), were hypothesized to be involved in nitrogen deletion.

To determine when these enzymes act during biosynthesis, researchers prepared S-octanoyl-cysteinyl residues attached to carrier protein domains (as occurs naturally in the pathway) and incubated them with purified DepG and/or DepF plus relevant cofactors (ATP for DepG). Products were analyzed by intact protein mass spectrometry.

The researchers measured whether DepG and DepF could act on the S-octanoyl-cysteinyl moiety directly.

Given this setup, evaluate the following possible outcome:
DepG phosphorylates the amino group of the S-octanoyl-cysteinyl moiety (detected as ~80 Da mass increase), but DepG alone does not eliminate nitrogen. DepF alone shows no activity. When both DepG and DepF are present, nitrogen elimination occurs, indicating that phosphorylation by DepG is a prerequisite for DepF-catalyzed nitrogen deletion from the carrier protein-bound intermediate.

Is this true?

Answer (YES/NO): NO